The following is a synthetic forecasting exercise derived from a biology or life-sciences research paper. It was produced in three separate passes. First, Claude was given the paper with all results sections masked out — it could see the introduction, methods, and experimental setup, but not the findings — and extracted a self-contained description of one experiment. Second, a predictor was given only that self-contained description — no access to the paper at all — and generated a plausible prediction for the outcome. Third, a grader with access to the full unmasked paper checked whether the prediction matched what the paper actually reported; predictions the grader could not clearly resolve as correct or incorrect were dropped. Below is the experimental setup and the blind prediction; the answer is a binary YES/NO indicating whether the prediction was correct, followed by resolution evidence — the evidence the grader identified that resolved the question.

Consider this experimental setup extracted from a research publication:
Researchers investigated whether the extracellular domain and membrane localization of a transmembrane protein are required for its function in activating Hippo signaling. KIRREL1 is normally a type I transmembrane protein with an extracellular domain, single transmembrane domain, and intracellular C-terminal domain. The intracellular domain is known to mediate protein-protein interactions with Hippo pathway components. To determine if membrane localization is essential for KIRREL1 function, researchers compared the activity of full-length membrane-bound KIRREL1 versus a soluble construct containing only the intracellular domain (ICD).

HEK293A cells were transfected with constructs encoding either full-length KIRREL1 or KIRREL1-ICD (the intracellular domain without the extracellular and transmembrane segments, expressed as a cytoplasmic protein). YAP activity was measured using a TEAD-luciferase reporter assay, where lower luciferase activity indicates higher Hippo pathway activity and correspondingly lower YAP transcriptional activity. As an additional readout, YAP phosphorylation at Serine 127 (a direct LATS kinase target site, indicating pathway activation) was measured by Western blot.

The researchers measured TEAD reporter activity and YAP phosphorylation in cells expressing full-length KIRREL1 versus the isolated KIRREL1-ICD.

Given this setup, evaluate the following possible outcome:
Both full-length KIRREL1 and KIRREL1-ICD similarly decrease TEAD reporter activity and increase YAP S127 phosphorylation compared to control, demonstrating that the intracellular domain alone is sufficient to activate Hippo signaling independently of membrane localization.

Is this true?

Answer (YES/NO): NO